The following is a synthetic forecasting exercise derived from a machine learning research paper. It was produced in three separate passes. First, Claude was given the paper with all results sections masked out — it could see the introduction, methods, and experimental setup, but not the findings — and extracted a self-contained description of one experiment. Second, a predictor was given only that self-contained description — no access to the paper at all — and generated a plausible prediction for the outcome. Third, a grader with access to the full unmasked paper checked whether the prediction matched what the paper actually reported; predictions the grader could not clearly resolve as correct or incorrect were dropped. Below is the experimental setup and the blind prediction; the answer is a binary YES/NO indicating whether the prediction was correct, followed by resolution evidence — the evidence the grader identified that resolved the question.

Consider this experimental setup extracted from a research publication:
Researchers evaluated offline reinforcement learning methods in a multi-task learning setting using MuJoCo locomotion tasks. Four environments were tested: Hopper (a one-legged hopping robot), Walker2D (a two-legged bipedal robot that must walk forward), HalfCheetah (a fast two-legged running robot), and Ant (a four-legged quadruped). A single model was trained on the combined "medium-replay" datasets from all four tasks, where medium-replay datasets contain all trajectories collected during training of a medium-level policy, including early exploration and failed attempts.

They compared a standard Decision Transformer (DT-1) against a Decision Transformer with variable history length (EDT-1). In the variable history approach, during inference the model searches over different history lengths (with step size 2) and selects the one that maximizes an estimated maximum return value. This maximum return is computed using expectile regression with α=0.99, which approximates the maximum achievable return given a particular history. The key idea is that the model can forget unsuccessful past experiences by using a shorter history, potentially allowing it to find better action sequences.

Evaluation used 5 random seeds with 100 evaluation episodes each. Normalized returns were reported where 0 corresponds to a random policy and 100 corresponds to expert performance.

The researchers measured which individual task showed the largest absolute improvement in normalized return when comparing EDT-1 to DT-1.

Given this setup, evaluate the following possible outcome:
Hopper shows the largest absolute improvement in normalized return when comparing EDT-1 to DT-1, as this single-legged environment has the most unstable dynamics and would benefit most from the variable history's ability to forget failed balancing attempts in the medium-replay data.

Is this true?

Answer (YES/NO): NO